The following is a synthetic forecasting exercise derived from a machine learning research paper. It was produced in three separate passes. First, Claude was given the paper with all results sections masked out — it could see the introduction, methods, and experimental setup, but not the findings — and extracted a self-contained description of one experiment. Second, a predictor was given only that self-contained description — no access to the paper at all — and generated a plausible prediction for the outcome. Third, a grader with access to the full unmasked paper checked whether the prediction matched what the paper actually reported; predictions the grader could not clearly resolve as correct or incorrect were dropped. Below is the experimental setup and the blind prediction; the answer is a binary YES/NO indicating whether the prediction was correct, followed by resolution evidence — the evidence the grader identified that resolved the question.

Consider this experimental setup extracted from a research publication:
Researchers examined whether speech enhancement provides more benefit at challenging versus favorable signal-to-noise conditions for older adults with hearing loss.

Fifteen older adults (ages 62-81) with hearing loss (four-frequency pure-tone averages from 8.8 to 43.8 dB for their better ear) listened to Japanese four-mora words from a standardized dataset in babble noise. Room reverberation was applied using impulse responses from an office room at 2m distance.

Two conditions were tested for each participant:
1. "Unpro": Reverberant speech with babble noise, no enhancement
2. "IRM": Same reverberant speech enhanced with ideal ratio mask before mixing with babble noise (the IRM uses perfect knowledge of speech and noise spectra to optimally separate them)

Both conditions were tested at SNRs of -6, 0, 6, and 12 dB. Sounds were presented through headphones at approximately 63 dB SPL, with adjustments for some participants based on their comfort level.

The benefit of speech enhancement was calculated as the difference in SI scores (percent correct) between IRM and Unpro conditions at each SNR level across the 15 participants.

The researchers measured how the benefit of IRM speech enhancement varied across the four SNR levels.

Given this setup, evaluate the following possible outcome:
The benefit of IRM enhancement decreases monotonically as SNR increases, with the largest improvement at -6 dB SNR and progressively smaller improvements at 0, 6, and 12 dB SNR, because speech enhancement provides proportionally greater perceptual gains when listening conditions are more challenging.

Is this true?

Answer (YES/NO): YES